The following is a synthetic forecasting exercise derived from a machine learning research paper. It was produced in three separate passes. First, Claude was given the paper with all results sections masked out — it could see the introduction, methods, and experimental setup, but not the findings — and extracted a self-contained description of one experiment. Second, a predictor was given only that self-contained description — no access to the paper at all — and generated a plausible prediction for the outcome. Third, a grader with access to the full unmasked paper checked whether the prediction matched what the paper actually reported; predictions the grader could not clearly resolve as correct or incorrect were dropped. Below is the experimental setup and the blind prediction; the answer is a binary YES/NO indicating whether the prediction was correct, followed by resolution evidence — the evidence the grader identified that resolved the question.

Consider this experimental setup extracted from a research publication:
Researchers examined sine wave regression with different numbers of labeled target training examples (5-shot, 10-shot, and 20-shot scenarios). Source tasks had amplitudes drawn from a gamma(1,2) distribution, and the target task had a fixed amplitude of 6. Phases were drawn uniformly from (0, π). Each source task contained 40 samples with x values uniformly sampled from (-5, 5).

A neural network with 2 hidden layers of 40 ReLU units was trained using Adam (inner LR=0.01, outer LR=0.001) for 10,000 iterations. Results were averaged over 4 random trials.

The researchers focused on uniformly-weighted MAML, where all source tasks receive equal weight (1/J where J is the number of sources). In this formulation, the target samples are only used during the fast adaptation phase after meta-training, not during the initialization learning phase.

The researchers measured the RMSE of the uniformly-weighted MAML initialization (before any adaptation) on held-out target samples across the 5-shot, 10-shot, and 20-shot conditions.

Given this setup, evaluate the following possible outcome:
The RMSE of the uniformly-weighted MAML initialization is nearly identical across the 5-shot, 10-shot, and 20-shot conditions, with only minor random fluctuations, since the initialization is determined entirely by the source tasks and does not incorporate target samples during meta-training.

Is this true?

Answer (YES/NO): YES